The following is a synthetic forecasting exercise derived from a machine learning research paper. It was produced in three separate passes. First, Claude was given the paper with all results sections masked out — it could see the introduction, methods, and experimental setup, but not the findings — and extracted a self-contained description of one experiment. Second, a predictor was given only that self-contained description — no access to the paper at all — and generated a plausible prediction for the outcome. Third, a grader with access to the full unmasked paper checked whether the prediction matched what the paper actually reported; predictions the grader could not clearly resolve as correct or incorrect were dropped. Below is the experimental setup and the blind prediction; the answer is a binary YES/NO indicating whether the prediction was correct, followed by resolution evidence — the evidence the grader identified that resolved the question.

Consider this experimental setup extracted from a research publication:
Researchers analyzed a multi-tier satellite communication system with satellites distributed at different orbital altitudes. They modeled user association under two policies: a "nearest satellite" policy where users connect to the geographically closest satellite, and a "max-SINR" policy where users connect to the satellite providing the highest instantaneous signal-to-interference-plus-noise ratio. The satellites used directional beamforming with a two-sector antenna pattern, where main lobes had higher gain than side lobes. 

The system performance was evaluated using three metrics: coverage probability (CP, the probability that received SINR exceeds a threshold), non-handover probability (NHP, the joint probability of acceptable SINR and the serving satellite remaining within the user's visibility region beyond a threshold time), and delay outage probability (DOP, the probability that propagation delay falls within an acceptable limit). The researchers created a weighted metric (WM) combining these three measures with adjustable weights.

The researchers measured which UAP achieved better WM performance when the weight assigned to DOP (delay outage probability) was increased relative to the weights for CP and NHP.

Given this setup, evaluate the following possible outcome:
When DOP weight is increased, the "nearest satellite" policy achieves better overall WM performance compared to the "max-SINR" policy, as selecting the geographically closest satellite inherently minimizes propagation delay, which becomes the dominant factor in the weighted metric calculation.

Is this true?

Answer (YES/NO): NO